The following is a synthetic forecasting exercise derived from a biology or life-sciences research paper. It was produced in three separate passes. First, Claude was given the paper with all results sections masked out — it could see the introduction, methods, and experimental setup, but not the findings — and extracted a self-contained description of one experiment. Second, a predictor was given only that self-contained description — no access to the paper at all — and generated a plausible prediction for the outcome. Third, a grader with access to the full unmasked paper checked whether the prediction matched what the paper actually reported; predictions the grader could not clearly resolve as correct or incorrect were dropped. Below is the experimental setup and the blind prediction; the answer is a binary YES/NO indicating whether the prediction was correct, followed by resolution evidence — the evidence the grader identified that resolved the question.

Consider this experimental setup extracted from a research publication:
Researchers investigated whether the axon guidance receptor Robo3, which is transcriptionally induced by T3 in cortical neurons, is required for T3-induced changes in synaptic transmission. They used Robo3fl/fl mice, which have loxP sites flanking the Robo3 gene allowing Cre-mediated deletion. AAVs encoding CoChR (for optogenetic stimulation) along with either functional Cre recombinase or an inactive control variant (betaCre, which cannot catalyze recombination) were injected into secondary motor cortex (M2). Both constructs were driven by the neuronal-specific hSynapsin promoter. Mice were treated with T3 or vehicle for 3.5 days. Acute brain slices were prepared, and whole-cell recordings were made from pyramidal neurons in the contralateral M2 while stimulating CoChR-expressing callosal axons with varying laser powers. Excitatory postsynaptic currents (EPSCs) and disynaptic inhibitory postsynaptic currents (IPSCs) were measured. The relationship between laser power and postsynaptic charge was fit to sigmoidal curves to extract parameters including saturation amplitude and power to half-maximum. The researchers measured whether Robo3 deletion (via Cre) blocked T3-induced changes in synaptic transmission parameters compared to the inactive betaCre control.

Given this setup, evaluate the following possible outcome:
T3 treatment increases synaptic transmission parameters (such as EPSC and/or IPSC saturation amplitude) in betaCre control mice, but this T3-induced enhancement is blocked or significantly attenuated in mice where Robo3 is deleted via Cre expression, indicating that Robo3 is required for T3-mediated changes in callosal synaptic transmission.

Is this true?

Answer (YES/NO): YES